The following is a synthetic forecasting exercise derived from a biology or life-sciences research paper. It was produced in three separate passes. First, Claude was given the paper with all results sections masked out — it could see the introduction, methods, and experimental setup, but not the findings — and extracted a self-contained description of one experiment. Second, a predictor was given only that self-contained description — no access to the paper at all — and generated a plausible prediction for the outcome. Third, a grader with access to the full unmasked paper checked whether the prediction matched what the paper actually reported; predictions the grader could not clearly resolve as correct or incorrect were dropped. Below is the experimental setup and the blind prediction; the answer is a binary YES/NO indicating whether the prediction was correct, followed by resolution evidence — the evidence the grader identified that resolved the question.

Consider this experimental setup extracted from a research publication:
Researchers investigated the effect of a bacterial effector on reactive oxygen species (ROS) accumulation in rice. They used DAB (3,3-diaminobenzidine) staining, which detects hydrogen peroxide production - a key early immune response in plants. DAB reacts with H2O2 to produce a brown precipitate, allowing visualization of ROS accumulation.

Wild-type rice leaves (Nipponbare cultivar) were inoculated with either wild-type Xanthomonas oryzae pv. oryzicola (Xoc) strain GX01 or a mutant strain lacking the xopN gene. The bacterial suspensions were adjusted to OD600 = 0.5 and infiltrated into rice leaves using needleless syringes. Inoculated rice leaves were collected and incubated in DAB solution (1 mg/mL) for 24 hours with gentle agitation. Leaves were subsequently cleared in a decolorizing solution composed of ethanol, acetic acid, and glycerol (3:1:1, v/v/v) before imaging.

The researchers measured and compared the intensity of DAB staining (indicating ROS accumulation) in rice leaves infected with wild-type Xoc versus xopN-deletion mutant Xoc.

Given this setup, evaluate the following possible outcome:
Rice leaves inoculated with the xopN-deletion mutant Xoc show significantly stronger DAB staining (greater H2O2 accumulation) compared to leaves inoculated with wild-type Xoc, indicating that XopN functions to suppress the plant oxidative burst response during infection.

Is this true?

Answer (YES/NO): YES